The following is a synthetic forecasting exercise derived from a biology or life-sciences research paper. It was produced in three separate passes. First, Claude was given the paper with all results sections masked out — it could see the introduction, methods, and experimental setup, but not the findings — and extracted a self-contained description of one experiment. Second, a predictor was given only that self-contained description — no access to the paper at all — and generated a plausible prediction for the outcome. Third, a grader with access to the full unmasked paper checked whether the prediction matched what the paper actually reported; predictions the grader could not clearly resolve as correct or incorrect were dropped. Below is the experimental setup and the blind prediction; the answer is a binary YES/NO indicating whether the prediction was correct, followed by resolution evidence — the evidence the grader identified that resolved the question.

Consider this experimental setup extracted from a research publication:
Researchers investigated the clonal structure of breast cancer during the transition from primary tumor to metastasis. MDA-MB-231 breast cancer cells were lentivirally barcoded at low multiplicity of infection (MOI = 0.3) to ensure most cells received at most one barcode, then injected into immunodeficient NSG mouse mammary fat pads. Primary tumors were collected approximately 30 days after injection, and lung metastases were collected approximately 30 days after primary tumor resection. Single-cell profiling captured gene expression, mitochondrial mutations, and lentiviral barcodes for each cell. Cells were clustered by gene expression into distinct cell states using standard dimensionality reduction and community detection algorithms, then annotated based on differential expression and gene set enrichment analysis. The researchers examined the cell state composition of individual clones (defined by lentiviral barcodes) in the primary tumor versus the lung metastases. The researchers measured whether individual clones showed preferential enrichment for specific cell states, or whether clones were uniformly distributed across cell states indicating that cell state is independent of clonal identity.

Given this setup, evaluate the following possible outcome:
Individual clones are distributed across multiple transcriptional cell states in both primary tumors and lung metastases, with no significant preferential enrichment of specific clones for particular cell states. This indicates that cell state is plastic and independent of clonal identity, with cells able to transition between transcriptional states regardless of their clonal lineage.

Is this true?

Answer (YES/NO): NO